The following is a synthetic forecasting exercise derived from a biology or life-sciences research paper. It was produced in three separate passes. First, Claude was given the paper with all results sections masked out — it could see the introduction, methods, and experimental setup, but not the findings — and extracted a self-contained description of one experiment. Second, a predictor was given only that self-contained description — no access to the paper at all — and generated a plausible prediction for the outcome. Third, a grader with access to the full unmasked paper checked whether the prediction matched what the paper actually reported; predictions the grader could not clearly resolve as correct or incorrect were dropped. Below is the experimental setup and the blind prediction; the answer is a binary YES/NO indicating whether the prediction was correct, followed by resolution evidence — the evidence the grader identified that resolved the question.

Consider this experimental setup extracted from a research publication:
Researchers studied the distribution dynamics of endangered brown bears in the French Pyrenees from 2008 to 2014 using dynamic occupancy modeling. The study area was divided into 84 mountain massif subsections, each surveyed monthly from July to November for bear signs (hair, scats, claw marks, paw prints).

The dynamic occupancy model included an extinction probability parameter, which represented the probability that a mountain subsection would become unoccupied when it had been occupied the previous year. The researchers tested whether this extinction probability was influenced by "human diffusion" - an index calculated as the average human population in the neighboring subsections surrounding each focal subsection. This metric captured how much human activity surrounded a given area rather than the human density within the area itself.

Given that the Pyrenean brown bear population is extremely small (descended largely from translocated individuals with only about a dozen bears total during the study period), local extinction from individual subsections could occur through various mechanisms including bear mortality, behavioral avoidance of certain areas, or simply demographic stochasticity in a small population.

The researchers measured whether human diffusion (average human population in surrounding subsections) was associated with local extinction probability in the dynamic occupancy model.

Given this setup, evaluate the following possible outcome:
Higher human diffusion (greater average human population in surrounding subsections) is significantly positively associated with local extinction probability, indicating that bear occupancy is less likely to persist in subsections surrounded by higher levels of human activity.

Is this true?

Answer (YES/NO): NO